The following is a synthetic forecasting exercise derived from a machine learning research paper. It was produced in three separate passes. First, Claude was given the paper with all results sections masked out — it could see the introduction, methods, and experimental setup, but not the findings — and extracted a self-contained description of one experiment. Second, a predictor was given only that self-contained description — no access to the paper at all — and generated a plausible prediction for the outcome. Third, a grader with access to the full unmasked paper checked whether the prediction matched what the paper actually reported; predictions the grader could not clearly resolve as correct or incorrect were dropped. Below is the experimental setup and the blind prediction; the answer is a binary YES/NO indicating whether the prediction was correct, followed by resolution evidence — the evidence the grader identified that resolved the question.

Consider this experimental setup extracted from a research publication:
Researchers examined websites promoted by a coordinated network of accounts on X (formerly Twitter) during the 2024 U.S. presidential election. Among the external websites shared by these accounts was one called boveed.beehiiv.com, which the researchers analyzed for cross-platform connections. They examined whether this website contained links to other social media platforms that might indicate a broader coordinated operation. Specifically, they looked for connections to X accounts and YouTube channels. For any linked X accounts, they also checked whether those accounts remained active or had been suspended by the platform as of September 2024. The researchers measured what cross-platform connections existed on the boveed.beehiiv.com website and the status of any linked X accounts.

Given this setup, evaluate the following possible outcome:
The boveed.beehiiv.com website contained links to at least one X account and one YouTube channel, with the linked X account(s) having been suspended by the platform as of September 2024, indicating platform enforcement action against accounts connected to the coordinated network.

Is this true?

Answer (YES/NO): YES